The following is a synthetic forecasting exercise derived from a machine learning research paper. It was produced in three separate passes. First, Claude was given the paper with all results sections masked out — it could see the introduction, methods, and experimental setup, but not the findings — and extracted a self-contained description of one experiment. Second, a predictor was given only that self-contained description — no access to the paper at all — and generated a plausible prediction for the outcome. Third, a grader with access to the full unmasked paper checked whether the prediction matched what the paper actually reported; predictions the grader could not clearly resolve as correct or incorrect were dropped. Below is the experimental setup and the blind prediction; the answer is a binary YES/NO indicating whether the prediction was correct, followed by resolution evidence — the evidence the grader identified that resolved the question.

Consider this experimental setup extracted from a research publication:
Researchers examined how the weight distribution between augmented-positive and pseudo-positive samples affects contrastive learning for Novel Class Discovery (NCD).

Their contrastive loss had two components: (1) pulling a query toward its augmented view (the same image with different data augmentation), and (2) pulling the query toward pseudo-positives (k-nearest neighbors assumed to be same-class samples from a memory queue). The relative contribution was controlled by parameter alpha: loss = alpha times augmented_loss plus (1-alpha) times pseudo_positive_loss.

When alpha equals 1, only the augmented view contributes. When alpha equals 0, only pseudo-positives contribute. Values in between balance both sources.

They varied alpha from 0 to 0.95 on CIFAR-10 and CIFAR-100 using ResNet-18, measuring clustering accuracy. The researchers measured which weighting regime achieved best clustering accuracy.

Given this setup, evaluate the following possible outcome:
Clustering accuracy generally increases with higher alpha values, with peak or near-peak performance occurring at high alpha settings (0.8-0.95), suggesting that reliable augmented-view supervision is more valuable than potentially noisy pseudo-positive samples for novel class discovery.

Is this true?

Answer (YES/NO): NO